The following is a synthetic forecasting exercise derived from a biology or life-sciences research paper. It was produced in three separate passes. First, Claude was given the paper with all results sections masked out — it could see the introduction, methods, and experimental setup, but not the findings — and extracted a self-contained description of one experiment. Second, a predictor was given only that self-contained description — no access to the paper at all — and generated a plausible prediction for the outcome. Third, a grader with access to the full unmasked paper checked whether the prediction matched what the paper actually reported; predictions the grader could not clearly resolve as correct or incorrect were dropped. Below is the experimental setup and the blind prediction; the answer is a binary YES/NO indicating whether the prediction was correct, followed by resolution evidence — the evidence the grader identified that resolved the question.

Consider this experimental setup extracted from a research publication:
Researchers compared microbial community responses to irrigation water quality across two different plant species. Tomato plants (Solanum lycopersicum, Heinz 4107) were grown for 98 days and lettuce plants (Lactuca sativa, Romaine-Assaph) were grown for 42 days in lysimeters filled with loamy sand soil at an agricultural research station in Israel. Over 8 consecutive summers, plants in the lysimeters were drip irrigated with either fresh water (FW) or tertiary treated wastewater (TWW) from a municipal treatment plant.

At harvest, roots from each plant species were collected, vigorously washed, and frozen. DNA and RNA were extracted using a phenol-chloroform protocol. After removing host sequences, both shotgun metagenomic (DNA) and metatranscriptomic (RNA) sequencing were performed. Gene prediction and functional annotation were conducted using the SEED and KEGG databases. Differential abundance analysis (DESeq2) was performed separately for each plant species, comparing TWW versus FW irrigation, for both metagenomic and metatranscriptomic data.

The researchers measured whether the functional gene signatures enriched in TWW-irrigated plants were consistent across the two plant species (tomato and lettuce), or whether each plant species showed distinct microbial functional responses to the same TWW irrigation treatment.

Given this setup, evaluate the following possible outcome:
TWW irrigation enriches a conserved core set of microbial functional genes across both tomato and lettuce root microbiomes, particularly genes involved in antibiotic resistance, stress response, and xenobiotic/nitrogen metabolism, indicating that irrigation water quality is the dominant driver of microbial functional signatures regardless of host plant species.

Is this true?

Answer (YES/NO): NO